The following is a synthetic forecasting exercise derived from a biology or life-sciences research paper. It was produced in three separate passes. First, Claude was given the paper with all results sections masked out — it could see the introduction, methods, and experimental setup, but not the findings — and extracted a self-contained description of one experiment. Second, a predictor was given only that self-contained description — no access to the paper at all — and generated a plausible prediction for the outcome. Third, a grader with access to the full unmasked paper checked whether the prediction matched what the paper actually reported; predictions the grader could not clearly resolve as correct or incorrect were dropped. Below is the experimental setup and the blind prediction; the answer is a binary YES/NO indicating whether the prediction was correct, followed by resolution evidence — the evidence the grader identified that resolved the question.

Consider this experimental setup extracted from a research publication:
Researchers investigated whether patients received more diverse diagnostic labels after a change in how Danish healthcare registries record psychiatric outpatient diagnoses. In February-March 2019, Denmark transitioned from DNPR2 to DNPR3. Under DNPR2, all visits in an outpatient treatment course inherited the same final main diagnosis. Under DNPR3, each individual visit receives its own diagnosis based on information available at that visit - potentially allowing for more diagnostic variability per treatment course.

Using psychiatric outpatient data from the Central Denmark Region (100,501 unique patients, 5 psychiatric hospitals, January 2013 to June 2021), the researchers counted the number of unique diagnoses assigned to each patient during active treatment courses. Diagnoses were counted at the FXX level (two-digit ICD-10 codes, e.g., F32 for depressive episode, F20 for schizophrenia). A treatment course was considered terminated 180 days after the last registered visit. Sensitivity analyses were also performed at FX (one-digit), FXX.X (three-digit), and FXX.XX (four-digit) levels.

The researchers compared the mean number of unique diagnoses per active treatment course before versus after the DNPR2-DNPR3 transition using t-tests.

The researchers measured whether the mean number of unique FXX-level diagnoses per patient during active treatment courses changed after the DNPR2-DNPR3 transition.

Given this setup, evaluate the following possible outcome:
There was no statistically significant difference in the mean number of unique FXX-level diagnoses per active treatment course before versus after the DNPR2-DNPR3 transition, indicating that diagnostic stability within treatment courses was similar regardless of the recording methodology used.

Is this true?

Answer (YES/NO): YES